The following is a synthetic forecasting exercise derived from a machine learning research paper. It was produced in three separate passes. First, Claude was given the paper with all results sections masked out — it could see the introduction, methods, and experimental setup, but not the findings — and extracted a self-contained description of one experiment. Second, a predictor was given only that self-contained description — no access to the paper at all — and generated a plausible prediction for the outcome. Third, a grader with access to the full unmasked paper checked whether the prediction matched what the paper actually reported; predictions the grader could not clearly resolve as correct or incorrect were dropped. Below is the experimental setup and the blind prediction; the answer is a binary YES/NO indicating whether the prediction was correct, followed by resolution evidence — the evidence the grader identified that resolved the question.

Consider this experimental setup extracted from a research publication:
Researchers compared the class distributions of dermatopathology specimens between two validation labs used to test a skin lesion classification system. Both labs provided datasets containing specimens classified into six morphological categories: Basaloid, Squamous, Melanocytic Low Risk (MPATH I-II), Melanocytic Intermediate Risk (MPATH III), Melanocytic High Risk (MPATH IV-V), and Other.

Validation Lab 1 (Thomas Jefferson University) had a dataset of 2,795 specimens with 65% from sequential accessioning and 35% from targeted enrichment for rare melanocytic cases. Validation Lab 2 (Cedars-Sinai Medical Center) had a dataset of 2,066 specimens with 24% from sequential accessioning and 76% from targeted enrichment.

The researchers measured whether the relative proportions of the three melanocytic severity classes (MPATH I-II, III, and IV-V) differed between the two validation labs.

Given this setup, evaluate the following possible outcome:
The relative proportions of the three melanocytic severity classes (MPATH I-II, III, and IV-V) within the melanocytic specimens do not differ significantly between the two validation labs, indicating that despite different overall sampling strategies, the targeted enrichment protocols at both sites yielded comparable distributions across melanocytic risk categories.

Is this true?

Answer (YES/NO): NO